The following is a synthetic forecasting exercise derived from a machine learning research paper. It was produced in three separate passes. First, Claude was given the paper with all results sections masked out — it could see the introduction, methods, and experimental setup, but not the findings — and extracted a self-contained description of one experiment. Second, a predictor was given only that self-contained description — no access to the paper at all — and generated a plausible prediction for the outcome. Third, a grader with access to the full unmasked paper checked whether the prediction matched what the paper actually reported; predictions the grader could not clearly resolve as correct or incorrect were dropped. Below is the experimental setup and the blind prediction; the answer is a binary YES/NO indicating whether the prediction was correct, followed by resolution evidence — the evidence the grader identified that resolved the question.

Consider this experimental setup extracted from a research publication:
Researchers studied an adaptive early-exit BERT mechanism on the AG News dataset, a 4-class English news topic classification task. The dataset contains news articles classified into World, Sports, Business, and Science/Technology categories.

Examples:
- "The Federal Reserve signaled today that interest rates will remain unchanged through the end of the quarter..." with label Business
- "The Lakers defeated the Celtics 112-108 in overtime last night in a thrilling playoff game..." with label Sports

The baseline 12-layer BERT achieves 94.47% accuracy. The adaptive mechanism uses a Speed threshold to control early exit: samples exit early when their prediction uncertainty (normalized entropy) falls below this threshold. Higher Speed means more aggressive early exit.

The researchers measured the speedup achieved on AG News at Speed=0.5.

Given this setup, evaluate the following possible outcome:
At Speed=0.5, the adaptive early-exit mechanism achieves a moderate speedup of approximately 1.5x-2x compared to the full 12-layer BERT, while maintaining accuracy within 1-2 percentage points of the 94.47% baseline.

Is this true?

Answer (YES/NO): NO